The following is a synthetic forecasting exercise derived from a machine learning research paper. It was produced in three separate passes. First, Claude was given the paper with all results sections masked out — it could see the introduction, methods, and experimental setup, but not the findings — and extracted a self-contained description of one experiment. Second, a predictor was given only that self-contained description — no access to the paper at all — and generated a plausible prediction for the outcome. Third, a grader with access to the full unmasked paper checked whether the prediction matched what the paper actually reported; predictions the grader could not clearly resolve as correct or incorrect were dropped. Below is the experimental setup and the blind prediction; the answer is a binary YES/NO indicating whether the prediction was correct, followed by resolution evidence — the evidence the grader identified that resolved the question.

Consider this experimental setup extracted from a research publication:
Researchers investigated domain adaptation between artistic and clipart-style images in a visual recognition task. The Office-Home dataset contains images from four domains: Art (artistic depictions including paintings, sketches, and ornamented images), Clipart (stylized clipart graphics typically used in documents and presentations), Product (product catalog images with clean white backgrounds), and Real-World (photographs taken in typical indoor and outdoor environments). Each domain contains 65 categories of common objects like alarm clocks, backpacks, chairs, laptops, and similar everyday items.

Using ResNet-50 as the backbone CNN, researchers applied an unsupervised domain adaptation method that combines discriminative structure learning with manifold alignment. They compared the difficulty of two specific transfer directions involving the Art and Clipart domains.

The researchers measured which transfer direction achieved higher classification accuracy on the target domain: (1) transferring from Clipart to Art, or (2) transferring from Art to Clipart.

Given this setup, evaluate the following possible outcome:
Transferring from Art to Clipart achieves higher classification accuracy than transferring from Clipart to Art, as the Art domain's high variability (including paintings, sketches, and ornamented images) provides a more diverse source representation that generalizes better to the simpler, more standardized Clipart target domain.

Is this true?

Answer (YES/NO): NO